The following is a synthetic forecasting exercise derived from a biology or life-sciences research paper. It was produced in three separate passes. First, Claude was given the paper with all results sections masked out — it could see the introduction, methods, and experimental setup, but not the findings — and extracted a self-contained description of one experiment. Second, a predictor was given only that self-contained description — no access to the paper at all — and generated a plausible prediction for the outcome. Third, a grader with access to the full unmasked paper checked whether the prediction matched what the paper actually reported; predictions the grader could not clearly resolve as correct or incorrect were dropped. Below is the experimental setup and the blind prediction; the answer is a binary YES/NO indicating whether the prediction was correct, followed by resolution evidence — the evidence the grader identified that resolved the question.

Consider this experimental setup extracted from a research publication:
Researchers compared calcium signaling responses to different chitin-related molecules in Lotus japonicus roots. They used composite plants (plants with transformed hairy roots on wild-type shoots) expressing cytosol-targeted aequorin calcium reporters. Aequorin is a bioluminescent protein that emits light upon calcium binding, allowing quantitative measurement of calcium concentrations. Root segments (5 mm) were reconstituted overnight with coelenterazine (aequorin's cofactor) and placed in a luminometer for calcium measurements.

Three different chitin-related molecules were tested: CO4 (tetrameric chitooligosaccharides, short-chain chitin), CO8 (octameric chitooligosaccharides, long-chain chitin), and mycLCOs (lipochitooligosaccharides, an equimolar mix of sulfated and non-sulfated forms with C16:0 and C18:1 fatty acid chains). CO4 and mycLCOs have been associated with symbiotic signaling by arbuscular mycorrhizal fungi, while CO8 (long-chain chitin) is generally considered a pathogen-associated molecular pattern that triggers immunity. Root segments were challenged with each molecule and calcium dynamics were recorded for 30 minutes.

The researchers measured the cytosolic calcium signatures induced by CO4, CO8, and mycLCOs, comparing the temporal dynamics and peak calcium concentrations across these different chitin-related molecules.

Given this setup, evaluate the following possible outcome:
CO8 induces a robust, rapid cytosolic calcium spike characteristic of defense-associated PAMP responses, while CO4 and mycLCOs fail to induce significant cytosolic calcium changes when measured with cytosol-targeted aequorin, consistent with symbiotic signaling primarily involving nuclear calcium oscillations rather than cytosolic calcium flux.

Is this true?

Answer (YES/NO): NO